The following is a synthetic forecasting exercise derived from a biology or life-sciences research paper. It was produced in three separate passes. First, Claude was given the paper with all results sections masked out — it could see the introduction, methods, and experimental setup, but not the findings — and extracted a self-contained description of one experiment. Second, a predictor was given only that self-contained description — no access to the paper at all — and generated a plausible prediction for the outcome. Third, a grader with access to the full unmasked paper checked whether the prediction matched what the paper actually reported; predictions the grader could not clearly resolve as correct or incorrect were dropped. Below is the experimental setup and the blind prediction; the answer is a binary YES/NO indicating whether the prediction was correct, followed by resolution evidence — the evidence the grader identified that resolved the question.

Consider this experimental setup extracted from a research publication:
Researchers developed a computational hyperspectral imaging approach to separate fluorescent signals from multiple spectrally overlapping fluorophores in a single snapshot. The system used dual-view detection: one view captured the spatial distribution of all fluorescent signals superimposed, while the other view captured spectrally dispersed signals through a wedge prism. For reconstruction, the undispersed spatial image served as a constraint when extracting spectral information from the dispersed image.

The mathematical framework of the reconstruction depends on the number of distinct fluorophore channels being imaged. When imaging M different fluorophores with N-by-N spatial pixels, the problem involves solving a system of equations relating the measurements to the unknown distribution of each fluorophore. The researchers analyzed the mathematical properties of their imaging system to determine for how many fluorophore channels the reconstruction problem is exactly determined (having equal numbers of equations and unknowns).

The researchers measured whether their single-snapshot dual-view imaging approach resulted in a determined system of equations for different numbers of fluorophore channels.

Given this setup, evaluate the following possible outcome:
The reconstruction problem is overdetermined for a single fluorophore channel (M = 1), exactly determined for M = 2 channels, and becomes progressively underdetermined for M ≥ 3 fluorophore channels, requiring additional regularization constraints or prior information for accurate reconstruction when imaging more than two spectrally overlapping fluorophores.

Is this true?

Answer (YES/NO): NO